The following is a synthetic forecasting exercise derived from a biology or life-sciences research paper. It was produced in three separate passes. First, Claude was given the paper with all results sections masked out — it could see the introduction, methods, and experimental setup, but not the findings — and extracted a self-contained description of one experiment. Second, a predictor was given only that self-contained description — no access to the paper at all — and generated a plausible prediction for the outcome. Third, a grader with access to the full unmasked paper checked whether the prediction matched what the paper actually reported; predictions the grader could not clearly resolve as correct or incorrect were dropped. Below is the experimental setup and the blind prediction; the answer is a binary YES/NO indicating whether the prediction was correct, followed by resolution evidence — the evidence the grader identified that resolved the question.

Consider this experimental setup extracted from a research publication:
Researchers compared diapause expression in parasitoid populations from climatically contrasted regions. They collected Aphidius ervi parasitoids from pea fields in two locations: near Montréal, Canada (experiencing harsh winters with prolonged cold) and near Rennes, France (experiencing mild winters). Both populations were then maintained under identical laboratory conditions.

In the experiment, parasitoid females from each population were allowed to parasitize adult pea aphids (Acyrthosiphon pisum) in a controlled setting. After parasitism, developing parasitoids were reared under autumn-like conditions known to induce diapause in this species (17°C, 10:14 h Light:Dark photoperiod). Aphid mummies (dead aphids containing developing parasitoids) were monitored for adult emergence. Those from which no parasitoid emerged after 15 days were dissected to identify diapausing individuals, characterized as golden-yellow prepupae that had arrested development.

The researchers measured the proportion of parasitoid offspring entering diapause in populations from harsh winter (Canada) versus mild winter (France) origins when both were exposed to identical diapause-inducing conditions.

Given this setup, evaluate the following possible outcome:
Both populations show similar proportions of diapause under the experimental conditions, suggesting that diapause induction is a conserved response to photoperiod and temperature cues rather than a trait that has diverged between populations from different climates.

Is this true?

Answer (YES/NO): NO